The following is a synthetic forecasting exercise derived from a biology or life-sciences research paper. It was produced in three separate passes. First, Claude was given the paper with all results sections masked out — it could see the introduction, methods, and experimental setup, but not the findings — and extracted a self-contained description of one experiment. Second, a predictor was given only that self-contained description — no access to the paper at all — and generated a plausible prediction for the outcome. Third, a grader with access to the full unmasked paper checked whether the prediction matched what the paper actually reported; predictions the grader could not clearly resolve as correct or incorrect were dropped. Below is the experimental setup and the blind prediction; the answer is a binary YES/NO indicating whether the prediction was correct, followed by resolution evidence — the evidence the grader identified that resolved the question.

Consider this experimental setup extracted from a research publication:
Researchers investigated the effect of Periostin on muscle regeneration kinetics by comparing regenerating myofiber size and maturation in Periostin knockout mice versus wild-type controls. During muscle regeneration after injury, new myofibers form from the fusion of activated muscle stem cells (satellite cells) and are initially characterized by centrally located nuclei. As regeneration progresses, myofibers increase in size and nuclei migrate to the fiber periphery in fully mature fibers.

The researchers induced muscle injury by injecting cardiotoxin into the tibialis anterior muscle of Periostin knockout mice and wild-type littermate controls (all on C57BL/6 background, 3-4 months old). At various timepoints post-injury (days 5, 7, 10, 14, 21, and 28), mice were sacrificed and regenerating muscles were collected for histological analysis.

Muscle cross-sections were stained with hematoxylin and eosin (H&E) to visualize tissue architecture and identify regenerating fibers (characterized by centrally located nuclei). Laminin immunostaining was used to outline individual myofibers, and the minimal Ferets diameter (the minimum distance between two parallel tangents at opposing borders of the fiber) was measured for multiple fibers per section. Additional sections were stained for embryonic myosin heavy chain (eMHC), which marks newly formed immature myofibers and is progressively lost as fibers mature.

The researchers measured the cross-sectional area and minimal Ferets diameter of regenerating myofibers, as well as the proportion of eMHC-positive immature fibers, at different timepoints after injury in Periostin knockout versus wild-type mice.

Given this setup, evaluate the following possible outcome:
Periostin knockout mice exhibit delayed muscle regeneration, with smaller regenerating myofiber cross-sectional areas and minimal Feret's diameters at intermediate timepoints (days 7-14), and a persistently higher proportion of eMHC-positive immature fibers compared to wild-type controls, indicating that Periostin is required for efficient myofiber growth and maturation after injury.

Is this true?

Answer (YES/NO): NO